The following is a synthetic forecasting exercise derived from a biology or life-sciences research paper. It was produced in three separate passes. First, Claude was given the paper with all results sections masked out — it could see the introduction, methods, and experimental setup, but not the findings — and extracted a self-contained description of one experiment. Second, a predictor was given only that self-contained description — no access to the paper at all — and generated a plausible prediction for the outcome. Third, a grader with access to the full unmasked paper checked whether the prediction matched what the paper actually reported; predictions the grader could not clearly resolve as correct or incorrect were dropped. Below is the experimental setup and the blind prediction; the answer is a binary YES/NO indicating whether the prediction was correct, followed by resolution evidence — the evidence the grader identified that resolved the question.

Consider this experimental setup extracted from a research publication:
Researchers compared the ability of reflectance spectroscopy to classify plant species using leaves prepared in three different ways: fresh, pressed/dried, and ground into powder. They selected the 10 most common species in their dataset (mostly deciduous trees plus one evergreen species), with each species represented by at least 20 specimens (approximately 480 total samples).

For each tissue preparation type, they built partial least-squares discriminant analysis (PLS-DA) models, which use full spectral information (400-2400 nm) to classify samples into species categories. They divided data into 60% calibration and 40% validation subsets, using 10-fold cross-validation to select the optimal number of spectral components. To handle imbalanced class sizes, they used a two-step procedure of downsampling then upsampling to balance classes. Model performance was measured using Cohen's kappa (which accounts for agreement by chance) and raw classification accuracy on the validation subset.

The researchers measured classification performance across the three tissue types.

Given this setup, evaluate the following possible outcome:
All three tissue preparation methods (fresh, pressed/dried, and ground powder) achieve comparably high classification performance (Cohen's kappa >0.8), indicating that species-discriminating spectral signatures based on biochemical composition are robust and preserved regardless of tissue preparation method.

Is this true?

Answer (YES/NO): YES